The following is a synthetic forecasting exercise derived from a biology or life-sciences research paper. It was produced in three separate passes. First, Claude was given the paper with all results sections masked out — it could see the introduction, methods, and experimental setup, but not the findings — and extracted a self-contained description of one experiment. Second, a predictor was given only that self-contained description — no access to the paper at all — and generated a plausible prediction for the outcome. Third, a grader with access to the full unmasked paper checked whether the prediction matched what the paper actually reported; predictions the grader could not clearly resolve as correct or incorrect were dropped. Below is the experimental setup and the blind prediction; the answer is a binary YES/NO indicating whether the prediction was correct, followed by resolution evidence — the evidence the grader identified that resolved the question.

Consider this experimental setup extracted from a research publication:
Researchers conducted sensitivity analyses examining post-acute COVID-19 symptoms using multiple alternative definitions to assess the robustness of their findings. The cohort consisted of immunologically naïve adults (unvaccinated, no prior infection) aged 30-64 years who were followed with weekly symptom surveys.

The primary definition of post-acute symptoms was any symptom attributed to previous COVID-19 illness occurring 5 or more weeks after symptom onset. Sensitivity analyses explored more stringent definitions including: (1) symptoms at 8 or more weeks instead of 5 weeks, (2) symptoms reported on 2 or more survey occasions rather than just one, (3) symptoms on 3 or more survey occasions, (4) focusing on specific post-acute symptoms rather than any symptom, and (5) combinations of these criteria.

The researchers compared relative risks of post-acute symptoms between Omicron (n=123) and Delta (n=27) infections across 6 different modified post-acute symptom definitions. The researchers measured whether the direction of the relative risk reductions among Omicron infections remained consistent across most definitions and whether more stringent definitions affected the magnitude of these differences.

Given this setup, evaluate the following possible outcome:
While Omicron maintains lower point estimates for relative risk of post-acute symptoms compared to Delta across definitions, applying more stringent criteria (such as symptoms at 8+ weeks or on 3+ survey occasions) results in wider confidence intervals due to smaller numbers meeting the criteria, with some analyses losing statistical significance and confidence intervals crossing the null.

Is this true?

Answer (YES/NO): NO